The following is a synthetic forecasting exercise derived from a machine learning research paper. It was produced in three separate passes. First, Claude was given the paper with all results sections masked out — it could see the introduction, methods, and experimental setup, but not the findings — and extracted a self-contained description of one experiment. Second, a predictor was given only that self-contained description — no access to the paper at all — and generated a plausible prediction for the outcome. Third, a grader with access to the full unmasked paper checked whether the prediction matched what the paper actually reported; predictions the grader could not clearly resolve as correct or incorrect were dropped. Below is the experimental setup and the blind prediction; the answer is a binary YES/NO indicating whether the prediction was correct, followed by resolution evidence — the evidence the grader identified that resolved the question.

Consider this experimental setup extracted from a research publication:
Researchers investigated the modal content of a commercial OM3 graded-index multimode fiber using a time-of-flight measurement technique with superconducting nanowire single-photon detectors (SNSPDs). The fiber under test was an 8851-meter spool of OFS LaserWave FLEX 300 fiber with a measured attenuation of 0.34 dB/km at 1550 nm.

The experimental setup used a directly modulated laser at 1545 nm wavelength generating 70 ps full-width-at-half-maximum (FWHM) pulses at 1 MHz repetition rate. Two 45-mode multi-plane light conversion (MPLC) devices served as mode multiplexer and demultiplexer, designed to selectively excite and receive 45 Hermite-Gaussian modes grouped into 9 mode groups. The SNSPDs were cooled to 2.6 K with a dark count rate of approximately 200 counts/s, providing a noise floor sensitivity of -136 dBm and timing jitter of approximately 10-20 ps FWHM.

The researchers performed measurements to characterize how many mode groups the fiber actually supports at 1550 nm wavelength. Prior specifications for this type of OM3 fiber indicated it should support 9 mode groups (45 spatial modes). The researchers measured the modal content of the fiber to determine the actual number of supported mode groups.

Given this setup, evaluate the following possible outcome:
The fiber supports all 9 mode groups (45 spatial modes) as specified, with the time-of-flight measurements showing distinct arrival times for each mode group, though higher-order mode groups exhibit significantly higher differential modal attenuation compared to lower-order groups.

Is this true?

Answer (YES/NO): NO